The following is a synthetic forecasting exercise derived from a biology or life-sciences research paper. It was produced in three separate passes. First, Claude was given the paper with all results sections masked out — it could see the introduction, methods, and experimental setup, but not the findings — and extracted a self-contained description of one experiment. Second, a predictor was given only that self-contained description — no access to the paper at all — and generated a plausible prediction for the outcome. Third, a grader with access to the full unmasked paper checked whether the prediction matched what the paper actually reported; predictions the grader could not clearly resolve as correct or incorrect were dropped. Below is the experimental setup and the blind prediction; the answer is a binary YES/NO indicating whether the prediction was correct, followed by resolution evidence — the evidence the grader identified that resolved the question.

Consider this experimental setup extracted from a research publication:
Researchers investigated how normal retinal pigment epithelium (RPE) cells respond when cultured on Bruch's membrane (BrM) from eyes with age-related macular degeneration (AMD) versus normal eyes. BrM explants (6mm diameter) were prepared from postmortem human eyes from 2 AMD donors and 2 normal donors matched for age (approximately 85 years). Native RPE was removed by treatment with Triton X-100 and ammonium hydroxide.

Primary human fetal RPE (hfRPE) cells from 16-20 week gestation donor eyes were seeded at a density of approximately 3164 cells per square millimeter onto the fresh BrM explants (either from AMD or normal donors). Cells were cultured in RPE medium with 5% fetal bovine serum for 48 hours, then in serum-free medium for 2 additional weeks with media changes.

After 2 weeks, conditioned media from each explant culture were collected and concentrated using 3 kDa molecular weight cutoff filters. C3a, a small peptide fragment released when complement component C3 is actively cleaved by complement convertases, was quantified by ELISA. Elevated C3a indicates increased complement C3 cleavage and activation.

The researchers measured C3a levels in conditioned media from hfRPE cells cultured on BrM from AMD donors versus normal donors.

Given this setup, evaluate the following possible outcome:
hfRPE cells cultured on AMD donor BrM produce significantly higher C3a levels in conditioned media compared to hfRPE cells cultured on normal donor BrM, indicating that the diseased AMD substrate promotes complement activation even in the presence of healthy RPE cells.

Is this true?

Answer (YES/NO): YES